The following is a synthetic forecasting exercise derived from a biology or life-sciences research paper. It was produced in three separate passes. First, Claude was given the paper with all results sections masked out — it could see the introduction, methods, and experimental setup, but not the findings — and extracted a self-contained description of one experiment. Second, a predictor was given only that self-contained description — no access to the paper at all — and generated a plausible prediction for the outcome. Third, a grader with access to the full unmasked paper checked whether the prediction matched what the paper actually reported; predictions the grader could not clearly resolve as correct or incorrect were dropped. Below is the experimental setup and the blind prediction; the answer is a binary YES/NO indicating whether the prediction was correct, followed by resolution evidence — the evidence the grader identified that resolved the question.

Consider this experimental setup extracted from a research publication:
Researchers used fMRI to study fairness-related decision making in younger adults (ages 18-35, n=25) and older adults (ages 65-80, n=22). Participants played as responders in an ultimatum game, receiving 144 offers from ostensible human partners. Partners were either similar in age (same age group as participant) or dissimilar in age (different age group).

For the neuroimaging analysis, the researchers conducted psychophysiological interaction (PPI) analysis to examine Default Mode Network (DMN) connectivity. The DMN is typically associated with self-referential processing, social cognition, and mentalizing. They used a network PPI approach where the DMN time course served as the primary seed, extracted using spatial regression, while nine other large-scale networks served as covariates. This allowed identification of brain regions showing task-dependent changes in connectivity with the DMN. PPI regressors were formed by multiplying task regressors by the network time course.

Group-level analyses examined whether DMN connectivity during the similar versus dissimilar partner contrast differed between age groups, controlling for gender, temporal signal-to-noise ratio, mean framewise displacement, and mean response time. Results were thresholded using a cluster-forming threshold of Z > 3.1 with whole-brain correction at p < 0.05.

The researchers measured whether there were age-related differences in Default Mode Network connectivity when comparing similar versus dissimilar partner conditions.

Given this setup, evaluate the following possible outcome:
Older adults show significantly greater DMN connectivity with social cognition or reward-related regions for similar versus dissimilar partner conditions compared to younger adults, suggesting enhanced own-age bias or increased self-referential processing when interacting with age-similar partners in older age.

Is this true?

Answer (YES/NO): NO